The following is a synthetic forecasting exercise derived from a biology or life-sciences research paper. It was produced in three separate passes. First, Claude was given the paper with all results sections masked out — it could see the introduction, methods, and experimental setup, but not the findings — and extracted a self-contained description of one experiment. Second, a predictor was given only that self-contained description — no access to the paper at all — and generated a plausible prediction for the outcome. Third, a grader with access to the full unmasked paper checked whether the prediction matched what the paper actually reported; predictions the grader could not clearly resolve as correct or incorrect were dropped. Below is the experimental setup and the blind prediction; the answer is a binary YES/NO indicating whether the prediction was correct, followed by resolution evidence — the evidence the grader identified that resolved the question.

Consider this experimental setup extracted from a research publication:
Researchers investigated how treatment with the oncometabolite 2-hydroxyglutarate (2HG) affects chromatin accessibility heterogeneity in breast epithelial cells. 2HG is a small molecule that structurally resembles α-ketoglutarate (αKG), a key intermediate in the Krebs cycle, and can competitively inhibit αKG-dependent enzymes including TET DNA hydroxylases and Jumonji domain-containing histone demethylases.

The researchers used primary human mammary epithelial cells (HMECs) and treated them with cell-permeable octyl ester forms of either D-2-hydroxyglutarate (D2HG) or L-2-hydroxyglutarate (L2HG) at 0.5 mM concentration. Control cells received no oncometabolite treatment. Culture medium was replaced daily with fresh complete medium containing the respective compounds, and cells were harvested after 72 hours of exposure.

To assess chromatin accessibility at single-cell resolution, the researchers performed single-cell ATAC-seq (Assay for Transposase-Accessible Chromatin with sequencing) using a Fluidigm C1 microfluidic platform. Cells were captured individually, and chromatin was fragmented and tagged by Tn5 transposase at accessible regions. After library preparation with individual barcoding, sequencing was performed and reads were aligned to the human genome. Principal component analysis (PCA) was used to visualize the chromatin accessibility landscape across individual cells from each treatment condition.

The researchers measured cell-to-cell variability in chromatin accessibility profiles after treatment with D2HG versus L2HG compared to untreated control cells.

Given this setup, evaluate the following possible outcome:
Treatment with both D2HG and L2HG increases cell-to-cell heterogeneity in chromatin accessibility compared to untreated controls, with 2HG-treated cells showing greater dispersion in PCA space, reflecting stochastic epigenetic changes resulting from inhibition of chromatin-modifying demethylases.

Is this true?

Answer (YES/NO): NO